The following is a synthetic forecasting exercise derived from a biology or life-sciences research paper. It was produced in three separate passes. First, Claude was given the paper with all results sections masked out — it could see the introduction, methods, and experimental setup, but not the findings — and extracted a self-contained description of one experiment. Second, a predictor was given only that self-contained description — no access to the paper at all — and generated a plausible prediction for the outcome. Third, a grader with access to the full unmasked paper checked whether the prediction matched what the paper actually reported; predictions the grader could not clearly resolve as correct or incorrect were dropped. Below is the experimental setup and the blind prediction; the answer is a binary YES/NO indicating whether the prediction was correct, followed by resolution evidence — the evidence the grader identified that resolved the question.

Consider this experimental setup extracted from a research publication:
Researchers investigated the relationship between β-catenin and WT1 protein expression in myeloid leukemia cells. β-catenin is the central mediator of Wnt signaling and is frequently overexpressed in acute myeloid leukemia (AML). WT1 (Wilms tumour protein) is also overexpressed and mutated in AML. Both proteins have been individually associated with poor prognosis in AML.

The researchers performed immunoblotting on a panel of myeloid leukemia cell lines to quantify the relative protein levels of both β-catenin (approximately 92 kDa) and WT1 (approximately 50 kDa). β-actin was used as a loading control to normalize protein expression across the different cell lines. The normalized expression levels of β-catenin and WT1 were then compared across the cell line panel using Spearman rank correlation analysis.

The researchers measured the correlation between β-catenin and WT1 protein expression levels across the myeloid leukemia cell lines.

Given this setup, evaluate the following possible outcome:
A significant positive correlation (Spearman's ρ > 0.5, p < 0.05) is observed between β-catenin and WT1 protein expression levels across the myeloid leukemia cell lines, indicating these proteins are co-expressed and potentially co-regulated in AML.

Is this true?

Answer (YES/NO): YES